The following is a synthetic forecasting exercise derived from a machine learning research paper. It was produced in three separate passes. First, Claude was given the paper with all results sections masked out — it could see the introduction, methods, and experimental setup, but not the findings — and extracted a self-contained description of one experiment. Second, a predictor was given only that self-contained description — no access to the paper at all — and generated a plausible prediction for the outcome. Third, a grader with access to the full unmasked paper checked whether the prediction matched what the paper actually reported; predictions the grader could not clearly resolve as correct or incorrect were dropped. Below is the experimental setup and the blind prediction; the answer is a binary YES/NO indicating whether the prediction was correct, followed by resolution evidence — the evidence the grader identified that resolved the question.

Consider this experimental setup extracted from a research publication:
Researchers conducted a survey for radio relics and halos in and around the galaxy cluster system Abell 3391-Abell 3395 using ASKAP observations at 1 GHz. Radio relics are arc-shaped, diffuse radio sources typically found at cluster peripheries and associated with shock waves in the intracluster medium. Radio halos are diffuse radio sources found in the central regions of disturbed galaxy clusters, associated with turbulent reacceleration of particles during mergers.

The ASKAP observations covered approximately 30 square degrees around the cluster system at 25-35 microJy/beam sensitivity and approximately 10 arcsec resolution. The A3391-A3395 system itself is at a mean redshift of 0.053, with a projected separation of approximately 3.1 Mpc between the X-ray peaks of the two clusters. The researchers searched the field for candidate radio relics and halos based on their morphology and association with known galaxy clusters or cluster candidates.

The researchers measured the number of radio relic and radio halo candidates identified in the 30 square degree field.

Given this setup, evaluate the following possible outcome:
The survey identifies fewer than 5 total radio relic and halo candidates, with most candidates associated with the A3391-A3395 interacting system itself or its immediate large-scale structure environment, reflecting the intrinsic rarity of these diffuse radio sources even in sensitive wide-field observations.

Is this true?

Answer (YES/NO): NO